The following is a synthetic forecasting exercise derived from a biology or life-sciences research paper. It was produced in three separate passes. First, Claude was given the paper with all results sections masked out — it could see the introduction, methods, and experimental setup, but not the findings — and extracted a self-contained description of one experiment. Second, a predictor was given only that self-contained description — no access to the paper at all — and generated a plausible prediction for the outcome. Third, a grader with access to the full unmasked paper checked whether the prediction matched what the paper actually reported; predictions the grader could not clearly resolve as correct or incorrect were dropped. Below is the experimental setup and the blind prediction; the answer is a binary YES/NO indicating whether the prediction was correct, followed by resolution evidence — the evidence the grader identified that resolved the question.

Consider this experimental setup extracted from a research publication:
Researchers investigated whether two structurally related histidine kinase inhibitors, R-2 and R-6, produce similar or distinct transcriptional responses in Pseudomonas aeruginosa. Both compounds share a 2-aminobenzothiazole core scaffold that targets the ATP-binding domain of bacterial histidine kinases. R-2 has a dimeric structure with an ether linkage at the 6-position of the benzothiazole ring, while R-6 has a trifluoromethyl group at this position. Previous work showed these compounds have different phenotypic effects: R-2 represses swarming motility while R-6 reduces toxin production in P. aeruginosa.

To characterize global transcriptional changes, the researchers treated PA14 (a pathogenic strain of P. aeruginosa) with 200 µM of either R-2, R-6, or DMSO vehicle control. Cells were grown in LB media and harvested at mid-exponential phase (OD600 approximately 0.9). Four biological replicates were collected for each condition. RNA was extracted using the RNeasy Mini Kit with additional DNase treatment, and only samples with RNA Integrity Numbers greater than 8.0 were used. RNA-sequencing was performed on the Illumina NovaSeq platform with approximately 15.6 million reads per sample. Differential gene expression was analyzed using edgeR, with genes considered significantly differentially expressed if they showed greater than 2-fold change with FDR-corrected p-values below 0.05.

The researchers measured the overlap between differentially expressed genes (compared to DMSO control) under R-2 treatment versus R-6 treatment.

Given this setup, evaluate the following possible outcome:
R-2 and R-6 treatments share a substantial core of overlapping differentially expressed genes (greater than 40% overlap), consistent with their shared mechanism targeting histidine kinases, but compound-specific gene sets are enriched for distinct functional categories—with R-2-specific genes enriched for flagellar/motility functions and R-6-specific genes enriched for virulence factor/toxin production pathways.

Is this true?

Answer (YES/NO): NO